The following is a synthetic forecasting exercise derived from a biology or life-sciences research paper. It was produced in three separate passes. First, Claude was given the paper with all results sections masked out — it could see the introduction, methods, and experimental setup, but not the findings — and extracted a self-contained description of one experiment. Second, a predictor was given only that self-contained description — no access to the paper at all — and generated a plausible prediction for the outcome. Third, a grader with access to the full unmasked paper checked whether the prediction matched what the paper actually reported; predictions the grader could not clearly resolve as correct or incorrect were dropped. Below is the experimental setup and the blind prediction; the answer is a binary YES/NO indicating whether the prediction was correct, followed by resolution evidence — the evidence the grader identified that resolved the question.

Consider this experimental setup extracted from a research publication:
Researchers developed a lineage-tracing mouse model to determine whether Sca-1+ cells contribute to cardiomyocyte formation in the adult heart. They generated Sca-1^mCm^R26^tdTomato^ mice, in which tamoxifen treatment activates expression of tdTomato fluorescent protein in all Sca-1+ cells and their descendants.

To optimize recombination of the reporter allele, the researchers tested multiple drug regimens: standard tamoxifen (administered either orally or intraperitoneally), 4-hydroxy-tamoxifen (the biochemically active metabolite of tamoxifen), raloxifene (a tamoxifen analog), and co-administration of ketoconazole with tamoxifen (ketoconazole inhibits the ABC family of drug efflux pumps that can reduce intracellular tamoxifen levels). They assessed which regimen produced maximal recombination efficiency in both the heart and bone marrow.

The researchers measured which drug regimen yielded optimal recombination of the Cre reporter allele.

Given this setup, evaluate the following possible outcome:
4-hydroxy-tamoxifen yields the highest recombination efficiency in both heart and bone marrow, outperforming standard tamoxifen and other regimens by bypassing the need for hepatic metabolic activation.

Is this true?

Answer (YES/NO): NO